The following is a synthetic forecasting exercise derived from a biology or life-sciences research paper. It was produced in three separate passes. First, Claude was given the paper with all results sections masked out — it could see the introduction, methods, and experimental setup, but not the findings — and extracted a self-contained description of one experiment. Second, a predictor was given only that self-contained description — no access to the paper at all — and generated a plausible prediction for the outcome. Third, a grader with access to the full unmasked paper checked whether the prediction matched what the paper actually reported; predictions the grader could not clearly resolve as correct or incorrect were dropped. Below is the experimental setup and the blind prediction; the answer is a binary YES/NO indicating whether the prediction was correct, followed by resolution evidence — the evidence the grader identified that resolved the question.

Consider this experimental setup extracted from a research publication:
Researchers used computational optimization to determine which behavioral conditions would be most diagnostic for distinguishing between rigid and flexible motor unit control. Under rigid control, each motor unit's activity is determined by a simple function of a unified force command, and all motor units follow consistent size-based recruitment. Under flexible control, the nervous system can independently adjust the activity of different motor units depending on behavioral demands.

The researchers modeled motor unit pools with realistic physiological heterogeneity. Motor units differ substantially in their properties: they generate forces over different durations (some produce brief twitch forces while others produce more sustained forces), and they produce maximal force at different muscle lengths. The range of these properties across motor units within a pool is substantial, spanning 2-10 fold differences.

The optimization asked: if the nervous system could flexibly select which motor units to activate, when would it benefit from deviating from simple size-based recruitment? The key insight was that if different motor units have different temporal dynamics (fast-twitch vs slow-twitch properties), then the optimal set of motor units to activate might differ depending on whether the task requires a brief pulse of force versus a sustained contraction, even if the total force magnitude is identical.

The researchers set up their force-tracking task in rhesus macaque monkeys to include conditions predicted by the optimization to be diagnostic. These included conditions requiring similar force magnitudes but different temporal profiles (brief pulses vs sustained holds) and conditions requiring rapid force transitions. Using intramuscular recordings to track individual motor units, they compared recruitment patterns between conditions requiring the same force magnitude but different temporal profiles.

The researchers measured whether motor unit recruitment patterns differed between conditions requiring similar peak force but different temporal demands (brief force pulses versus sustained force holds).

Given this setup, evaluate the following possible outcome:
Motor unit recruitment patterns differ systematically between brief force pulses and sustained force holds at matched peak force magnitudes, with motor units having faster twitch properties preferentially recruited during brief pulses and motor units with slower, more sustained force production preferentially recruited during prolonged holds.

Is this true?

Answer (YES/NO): NO